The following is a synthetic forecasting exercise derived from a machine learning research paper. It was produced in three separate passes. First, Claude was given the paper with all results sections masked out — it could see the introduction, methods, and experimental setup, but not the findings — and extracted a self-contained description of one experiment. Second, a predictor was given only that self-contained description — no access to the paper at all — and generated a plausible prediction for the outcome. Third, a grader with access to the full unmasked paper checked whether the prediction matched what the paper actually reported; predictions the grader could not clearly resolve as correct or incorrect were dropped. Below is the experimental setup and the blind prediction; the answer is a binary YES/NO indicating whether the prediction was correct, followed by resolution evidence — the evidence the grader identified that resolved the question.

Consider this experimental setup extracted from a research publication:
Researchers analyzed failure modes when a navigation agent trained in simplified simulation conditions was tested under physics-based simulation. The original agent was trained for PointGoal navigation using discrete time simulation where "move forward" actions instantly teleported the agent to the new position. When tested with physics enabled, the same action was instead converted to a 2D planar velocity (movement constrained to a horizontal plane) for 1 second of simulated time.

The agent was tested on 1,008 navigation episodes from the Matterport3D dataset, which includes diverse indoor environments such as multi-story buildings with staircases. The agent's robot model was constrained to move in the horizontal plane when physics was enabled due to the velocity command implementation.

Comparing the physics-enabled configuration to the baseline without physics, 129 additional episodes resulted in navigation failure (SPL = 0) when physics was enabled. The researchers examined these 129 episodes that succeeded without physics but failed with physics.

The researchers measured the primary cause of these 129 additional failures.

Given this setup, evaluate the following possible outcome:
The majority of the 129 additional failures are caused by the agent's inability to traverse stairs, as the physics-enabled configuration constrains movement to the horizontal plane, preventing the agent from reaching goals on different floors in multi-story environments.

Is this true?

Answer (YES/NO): NO